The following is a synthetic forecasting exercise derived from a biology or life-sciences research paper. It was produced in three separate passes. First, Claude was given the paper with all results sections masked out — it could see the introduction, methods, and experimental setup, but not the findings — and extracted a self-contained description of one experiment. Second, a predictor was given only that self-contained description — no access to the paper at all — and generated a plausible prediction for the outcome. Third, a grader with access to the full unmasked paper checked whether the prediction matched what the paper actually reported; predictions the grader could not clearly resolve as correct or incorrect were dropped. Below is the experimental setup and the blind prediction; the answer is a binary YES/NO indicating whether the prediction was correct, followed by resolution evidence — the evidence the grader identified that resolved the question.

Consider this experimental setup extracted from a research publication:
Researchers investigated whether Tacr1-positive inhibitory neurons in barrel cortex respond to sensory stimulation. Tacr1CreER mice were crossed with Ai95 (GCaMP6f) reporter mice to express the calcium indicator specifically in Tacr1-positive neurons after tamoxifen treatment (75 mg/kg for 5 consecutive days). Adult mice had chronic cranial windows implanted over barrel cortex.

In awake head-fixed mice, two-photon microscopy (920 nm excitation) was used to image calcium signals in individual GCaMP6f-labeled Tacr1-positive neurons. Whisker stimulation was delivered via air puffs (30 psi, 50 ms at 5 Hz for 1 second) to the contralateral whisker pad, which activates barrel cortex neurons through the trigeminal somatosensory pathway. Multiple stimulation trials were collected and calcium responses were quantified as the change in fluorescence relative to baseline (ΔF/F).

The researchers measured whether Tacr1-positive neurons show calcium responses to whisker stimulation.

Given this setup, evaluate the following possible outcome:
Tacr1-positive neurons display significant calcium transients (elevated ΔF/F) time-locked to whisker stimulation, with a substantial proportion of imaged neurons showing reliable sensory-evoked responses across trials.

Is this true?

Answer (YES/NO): YES